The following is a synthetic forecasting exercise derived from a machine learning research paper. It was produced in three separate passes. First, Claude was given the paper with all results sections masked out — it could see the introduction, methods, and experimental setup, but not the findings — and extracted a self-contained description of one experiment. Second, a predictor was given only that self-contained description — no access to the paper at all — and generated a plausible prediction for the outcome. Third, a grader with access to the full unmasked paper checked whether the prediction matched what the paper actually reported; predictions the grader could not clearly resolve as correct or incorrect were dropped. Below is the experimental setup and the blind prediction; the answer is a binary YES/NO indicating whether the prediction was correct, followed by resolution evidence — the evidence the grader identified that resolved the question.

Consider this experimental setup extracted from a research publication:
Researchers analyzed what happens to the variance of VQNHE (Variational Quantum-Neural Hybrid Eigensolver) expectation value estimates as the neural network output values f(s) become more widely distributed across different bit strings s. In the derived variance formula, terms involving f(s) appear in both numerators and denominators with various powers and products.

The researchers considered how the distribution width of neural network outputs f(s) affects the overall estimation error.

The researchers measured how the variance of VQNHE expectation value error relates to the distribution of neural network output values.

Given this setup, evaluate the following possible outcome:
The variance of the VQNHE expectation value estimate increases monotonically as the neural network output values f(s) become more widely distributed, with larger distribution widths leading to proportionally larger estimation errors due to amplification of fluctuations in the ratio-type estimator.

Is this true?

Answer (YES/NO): NO